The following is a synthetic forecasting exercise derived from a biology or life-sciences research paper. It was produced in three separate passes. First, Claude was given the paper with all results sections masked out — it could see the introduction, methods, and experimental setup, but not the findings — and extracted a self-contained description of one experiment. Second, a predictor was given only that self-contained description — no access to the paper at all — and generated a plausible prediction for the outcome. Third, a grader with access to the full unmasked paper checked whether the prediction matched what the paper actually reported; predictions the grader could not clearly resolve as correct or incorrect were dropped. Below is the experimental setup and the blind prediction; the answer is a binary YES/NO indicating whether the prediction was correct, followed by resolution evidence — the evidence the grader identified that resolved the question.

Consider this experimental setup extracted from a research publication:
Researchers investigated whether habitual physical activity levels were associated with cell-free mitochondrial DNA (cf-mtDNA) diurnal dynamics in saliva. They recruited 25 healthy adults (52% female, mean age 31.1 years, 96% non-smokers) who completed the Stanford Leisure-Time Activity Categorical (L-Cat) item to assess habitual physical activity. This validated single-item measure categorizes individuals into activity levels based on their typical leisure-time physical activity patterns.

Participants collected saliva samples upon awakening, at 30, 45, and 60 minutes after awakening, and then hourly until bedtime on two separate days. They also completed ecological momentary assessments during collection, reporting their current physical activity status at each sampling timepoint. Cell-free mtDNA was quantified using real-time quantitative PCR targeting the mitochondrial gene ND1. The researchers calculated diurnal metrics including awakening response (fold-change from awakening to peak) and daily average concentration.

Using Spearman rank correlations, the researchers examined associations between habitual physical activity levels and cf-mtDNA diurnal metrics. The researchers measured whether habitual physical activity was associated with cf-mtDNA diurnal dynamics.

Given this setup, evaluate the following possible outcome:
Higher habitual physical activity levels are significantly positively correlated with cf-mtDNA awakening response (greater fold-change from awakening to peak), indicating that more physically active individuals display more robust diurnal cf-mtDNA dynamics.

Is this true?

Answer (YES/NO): NO